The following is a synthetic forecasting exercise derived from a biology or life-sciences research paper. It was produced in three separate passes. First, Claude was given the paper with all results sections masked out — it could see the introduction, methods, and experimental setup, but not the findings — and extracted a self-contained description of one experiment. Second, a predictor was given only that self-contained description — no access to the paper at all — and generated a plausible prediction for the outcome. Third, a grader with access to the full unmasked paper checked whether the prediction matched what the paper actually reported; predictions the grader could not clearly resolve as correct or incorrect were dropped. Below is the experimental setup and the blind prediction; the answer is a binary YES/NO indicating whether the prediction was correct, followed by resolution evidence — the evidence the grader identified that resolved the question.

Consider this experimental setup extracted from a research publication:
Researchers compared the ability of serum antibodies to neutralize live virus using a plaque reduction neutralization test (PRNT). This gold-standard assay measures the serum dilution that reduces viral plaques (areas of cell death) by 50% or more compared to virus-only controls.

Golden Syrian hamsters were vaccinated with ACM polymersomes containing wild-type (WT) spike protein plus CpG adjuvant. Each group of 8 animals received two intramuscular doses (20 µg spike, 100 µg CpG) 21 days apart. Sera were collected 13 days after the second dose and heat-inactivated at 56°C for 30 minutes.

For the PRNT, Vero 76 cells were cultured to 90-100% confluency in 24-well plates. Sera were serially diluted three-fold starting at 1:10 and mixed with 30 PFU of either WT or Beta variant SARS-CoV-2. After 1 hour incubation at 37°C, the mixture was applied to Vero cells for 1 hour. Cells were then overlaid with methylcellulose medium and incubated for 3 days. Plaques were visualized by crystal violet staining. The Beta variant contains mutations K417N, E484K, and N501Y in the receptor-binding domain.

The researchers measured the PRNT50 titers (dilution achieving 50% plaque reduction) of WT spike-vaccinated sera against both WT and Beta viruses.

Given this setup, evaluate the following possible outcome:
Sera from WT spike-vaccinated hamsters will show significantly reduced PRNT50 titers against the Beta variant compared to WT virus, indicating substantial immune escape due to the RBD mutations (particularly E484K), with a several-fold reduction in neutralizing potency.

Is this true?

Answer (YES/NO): YES